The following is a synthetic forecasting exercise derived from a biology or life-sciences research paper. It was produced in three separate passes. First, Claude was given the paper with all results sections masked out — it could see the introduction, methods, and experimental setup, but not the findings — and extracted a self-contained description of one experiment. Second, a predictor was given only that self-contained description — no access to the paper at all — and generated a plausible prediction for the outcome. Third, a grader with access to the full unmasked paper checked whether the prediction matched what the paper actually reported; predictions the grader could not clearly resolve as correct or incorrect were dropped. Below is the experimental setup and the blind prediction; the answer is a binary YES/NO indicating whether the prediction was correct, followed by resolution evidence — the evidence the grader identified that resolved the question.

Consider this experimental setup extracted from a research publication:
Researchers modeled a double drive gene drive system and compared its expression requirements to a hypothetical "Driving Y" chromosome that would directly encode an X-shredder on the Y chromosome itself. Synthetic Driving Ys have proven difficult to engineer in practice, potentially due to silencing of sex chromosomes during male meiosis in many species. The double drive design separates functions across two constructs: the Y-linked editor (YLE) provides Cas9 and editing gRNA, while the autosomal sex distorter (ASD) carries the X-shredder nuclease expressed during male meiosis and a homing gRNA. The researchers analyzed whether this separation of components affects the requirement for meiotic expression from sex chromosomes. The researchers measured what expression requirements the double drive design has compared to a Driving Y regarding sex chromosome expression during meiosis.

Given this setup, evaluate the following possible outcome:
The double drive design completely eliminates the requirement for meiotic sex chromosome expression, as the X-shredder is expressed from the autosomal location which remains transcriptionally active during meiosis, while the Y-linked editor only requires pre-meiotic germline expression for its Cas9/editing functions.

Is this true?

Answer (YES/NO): NO